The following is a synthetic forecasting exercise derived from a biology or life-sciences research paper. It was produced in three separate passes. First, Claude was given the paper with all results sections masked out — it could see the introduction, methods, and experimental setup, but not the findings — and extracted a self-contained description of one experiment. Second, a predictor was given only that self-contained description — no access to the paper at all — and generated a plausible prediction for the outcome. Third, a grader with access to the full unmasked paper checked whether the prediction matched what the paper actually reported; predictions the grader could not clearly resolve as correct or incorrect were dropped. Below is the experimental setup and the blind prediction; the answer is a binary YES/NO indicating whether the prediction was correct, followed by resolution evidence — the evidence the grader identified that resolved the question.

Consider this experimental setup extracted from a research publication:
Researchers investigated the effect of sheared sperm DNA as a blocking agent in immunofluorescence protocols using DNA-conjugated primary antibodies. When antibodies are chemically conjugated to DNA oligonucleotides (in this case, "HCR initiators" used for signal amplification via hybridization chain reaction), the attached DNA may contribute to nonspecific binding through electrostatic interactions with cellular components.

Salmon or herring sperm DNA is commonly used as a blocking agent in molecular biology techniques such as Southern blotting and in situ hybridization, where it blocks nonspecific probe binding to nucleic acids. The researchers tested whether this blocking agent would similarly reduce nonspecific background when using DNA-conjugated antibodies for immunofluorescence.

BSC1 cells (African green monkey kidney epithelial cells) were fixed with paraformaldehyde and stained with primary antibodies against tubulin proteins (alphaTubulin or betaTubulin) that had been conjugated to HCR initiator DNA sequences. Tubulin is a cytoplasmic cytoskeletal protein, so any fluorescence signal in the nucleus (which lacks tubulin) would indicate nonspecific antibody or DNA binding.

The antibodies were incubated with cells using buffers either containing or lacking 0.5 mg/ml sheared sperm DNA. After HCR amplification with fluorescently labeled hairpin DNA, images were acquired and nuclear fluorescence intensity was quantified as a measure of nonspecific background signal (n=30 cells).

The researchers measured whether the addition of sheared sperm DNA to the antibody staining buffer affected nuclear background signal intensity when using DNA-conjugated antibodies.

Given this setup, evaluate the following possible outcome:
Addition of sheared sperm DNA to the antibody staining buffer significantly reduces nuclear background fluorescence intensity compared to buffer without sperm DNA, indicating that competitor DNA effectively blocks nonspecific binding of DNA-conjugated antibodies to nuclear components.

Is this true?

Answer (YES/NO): YES